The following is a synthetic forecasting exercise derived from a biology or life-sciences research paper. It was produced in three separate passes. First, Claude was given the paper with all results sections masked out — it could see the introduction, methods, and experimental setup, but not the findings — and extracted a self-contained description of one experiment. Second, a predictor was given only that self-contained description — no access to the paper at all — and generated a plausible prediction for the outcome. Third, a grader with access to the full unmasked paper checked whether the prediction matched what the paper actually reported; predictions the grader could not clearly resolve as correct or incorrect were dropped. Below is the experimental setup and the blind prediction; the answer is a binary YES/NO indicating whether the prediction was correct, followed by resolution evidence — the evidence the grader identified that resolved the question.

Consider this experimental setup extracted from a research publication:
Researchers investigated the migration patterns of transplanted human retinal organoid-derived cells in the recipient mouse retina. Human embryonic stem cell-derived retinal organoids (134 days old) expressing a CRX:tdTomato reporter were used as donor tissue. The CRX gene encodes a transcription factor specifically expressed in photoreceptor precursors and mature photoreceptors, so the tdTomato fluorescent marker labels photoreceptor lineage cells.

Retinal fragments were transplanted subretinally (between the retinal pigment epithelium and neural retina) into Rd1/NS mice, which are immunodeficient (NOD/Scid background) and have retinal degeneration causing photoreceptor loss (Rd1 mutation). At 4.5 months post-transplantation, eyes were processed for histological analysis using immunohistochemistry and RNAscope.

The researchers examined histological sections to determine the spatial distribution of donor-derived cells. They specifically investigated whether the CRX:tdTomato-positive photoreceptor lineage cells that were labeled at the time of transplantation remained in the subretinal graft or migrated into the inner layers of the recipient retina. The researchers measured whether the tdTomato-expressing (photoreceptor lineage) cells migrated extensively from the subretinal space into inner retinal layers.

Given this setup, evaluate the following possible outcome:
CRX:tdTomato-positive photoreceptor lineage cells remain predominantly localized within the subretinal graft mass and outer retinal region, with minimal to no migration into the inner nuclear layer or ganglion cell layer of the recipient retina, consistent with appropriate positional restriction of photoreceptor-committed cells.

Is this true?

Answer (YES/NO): YES